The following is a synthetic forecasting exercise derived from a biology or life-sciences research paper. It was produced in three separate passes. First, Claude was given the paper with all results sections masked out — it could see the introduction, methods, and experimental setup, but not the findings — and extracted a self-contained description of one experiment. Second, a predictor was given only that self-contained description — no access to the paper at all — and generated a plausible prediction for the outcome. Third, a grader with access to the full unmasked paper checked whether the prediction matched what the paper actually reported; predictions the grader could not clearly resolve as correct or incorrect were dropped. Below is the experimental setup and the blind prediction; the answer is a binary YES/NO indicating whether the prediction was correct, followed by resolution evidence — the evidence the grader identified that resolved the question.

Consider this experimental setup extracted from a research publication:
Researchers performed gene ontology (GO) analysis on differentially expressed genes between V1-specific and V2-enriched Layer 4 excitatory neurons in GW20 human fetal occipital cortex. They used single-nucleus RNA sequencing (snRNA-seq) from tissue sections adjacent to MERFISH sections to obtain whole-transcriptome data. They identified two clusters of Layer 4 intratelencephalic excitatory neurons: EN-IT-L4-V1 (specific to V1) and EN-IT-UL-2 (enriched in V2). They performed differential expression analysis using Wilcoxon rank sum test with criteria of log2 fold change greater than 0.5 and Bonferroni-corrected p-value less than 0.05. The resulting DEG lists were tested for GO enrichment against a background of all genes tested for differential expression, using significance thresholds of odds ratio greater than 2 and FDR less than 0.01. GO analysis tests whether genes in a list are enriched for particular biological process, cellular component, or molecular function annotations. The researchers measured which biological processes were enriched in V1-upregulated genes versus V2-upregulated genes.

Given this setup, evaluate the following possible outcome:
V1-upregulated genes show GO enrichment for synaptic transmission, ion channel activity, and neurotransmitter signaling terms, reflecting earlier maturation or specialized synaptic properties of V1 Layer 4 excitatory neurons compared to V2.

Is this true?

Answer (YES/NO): NO